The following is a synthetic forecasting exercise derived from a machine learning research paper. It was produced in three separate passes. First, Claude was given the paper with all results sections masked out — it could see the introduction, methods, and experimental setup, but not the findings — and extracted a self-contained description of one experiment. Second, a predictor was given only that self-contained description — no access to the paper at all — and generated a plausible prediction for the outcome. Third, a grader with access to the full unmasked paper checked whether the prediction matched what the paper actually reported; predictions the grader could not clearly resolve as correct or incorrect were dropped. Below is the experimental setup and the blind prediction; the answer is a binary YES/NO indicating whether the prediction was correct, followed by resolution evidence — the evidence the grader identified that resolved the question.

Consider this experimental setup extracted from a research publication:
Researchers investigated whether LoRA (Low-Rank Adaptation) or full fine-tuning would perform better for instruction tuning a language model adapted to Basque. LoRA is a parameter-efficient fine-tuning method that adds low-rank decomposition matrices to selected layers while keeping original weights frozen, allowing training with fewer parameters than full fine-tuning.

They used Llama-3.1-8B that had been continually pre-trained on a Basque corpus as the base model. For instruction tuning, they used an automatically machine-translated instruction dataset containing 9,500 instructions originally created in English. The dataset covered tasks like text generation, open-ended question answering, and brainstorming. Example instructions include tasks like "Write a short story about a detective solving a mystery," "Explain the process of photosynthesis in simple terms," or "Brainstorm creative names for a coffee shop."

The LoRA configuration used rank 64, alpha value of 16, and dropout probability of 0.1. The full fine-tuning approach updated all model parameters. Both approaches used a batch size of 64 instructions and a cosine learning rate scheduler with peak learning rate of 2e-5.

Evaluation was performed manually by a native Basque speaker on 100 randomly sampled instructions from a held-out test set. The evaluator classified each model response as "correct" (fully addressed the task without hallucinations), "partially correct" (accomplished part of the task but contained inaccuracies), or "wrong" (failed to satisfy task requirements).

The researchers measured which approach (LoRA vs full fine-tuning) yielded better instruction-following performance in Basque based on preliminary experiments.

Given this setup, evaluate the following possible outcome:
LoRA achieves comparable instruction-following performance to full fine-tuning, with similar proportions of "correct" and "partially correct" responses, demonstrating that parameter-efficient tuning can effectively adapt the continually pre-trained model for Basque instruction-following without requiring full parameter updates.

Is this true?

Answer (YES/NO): NO